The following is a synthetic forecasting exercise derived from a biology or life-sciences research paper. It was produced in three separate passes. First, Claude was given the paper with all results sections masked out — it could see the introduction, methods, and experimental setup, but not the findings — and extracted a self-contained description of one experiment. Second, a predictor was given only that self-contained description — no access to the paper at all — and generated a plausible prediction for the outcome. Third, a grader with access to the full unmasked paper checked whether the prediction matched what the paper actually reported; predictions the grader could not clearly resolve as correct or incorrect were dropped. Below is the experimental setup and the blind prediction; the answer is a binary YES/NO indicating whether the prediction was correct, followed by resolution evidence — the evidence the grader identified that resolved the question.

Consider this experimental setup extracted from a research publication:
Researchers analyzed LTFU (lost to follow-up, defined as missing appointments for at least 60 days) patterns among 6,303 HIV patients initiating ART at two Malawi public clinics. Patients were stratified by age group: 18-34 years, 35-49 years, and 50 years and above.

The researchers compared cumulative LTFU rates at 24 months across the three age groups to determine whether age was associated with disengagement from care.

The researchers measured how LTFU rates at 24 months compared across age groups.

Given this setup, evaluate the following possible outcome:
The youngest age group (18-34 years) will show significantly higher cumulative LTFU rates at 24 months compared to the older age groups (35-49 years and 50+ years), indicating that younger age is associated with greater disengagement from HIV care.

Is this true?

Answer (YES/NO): YES